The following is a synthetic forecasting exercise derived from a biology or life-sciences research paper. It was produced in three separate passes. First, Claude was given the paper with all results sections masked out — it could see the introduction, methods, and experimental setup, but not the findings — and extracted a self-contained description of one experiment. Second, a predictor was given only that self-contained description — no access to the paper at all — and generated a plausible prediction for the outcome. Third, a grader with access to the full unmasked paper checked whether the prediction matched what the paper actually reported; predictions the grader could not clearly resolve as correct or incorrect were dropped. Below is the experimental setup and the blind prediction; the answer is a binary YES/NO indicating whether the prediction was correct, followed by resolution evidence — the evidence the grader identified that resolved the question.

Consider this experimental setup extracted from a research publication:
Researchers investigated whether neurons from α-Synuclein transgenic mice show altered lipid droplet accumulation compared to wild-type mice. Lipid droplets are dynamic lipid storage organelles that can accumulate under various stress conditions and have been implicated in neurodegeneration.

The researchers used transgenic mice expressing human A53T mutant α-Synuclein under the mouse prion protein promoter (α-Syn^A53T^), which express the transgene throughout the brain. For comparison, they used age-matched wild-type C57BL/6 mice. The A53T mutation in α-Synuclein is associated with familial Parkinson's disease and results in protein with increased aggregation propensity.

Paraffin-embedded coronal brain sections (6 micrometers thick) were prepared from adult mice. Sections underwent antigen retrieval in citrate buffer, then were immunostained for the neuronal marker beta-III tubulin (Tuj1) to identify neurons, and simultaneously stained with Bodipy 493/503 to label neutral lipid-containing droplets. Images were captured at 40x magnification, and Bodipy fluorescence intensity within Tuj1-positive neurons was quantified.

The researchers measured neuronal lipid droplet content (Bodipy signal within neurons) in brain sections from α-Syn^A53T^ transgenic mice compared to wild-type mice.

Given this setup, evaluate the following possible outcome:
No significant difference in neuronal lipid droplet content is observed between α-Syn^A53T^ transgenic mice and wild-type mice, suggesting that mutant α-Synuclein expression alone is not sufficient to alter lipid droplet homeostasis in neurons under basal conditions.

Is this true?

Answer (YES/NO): NO